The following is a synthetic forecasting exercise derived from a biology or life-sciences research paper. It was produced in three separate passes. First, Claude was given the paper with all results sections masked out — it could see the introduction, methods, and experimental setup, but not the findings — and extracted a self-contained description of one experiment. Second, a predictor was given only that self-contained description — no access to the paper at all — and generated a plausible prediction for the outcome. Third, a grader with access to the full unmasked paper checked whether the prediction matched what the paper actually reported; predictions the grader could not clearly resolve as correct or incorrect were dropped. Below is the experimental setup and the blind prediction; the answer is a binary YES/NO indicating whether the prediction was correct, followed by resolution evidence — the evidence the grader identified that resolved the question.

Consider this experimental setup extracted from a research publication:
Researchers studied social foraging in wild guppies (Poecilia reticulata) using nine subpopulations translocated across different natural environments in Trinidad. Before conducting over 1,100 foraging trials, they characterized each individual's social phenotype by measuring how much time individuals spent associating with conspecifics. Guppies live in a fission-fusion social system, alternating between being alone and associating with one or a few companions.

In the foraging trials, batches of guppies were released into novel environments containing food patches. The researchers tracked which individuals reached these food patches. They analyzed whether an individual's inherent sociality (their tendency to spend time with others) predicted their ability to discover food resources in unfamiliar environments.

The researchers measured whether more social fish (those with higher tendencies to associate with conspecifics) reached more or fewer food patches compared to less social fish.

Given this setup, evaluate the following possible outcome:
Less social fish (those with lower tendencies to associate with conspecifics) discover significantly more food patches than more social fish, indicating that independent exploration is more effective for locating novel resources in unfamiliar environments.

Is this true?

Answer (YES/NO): NO